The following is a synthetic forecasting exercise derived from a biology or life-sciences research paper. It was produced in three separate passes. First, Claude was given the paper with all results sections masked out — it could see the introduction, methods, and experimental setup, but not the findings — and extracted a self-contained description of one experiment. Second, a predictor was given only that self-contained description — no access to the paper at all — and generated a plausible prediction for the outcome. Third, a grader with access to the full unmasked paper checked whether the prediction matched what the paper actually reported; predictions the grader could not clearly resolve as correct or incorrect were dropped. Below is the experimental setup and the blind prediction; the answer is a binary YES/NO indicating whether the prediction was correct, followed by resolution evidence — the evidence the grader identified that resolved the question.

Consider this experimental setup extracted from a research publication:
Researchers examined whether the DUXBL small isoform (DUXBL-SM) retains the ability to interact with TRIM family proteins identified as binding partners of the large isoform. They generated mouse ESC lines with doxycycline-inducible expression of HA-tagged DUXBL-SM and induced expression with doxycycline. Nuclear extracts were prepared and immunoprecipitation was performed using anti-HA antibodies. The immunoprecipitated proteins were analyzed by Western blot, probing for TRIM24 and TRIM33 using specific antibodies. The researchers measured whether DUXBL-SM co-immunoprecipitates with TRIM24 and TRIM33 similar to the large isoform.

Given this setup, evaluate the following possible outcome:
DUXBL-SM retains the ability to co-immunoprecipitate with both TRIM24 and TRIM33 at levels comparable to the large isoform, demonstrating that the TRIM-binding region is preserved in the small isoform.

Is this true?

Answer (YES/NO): YES